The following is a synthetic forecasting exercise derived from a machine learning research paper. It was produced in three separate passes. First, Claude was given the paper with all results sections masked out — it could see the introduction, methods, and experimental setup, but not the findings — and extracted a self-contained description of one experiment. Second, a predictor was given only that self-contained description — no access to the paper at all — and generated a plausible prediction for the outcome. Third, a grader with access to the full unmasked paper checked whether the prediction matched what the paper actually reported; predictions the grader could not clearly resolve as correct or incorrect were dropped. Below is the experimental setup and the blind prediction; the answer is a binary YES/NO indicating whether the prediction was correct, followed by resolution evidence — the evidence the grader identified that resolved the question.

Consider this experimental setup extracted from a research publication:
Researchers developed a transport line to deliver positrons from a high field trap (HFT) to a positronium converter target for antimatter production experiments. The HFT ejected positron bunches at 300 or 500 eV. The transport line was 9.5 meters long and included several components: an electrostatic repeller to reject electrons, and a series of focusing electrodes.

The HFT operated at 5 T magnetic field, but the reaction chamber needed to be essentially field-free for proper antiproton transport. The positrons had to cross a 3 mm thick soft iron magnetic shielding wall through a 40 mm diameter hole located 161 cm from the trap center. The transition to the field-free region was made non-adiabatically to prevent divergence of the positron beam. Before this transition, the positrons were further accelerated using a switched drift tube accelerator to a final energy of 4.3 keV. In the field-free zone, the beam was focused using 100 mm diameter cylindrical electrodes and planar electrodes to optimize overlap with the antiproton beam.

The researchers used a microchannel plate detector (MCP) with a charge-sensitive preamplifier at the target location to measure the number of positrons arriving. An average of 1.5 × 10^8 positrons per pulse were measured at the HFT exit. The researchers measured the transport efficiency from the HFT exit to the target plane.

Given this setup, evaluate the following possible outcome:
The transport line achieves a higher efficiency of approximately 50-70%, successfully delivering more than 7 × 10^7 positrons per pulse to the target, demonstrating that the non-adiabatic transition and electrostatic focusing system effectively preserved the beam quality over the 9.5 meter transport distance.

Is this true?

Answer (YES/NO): NO